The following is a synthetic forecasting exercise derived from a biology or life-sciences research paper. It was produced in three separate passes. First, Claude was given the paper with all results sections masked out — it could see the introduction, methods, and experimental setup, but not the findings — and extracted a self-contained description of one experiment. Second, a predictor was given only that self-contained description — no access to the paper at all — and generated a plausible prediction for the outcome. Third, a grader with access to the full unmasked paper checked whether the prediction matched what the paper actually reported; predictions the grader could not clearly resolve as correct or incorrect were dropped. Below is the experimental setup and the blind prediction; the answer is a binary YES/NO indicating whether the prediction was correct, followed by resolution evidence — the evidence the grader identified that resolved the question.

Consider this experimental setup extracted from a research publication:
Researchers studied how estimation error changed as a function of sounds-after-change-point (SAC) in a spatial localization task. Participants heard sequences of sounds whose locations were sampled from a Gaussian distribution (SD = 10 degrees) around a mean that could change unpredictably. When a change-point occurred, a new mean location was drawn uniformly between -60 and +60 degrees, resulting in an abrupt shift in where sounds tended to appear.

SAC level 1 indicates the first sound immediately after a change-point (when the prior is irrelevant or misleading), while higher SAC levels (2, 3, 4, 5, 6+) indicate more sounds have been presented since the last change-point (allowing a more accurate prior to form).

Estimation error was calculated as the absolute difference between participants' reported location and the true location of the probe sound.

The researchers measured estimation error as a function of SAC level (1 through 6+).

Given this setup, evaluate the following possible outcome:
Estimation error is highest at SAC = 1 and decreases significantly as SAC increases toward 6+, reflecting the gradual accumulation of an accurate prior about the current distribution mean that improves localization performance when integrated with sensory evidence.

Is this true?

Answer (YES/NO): NO